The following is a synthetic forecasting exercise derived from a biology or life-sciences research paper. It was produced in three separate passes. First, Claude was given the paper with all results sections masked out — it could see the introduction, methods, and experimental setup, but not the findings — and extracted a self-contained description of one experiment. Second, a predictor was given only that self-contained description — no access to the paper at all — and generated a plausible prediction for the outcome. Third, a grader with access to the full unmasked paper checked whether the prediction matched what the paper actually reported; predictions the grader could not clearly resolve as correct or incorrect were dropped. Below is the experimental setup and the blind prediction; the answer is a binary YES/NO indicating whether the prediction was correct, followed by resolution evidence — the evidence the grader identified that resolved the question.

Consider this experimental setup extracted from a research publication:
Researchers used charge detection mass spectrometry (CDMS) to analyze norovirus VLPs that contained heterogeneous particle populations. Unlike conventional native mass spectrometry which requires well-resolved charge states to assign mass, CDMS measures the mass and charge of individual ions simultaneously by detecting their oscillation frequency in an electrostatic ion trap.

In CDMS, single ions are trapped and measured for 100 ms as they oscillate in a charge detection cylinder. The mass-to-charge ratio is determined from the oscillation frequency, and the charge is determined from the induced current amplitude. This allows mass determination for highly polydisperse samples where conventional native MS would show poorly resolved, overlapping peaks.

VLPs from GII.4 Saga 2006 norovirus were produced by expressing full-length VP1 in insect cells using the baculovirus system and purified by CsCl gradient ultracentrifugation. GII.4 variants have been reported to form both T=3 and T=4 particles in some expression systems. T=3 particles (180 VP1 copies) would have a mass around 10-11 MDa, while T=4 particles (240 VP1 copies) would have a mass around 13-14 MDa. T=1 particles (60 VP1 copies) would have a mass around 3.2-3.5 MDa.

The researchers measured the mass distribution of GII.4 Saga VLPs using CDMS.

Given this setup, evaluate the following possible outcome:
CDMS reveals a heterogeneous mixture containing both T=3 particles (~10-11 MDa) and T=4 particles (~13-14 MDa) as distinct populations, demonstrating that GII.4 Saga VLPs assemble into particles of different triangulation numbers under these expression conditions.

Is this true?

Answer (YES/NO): NO